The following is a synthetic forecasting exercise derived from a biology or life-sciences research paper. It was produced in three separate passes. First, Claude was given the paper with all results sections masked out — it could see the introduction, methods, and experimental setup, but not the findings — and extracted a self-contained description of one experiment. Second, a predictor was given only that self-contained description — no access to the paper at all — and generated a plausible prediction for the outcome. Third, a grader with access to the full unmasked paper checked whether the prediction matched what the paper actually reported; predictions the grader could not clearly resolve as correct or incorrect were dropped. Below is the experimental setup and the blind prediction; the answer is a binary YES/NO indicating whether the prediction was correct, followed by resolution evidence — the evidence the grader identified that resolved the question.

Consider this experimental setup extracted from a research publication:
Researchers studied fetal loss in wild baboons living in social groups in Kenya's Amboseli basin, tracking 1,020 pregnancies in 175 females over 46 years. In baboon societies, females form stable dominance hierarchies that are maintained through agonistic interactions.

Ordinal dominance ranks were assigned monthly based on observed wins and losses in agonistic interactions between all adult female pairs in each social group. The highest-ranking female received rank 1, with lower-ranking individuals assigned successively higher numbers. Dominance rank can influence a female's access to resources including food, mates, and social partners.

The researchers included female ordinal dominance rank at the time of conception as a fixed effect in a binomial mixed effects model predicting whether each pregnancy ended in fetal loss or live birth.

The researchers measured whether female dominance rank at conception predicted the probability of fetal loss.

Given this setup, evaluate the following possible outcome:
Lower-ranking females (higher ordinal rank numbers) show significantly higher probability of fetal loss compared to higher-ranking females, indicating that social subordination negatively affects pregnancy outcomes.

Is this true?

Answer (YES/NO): NO